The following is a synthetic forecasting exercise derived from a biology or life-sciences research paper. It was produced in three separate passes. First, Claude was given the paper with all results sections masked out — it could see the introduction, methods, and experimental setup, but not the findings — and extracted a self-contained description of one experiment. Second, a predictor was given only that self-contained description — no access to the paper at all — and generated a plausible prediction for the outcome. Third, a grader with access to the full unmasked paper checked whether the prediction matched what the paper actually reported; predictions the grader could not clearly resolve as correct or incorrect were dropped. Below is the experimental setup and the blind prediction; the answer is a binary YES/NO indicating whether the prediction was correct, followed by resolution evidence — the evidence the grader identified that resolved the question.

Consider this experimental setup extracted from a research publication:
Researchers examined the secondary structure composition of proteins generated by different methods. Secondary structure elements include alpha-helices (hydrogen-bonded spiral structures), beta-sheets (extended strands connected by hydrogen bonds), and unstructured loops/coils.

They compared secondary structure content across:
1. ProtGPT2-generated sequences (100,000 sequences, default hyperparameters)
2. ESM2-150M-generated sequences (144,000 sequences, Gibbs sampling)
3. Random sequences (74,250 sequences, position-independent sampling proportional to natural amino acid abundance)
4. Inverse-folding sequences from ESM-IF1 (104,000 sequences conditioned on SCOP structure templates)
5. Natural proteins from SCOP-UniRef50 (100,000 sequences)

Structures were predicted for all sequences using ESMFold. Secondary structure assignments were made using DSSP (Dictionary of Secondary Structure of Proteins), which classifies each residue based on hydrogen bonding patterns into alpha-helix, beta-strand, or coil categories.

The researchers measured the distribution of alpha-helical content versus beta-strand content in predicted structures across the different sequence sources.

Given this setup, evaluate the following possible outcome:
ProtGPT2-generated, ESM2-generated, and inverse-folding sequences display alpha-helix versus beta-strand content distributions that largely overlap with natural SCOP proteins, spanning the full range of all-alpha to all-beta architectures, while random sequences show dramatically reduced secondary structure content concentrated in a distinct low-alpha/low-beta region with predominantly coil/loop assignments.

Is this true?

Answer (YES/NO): NO